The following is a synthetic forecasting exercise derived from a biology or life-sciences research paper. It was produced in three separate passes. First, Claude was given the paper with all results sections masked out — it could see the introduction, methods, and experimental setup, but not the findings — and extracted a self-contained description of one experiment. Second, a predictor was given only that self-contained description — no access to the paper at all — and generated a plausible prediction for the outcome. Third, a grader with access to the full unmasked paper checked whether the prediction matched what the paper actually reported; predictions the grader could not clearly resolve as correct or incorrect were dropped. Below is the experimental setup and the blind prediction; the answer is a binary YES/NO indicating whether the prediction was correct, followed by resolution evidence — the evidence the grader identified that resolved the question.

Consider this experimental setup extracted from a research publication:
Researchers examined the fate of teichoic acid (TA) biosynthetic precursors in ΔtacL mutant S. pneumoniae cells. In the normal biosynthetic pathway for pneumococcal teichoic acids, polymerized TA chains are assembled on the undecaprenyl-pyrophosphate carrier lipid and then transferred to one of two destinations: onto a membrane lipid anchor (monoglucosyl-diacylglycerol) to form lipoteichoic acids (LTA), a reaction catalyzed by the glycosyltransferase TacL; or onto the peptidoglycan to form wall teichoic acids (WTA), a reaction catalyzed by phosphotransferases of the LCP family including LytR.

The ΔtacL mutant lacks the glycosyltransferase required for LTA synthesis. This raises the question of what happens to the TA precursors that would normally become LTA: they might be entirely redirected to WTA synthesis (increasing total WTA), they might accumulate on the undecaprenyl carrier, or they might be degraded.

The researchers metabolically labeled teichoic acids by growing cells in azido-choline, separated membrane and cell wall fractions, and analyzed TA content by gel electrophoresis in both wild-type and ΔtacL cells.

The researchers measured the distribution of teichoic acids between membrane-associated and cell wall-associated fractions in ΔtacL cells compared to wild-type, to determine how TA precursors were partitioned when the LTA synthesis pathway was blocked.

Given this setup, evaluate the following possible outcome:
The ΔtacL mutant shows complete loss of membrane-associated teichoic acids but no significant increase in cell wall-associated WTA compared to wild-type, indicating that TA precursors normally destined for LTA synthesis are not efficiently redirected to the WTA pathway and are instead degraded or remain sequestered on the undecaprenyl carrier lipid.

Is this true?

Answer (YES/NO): NO